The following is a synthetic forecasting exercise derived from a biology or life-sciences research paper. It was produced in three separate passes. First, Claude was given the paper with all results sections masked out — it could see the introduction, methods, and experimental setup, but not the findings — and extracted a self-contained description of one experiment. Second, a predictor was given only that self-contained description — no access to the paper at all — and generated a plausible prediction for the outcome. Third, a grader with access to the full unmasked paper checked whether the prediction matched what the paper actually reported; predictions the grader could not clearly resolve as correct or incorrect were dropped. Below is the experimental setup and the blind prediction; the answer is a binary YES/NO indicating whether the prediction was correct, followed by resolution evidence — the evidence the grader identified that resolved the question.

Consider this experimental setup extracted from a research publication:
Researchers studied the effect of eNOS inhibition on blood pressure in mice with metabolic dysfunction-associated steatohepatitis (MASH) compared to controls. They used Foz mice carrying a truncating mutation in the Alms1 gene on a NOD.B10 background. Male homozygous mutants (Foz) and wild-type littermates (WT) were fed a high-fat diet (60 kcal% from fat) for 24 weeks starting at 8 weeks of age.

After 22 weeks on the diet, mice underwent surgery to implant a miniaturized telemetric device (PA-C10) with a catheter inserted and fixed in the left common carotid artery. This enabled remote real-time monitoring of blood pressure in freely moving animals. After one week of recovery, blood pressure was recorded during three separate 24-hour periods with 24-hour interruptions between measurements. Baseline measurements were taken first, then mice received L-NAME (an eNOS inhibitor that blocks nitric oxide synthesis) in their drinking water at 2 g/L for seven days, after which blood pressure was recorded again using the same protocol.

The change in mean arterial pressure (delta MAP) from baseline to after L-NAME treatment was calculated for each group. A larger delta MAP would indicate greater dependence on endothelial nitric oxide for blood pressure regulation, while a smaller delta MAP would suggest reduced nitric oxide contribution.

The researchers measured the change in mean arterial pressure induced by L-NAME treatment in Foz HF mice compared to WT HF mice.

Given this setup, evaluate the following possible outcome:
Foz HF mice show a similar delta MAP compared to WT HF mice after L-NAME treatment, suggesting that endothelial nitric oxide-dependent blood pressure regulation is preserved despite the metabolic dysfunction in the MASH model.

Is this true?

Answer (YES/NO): NO